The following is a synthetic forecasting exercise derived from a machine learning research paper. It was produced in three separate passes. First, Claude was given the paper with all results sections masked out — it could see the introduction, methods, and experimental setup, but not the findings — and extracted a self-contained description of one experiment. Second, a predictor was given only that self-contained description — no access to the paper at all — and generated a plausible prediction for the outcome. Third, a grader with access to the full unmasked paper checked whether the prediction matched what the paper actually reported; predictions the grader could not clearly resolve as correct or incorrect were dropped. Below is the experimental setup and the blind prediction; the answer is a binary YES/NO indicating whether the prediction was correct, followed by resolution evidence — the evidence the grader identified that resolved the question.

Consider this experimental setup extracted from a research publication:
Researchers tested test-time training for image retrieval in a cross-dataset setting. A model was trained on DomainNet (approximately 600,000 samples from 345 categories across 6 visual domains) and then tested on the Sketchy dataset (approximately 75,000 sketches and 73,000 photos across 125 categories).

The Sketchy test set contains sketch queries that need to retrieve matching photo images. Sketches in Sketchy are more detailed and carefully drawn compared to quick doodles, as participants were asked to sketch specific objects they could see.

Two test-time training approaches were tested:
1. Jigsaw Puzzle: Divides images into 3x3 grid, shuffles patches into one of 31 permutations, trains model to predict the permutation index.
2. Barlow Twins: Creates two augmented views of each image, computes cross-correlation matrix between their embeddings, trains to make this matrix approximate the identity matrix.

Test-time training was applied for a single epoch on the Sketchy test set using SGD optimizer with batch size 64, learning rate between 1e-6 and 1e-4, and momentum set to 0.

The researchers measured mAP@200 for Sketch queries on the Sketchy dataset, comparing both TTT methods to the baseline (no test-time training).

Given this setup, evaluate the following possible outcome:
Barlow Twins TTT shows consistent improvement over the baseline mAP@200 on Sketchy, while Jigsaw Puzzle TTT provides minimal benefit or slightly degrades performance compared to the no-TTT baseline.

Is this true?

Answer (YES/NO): NO